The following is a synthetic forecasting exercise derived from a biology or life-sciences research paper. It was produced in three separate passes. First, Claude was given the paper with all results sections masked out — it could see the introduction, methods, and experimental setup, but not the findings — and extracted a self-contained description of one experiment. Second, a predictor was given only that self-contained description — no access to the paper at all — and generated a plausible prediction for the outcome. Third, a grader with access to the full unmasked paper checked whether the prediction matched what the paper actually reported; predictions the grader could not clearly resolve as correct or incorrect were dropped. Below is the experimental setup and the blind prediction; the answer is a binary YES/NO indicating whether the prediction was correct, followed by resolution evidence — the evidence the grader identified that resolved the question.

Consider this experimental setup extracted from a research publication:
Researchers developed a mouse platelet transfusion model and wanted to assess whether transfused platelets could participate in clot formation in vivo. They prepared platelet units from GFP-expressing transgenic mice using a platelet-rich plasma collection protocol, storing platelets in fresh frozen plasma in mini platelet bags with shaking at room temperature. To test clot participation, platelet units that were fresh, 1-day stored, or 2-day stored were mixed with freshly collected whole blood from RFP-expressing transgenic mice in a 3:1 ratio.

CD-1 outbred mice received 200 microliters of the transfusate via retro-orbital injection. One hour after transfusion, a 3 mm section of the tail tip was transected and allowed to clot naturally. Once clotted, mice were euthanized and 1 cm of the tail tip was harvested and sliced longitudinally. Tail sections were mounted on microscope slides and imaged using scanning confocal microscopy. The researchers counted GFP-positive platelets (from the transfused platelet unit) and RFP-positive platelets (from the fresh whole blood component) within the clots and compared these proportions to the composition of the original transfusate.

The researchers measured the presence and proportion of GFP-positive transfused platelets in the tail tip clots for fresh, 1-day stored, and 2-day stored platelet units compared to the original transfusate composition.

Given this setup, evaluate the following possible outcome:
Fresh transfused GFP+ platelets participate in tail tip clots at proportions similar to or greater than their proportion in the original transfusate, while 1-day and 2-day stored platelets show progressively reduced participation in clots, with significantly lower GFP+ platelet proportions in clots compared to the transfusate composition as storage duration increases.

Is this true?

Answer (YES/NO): NO